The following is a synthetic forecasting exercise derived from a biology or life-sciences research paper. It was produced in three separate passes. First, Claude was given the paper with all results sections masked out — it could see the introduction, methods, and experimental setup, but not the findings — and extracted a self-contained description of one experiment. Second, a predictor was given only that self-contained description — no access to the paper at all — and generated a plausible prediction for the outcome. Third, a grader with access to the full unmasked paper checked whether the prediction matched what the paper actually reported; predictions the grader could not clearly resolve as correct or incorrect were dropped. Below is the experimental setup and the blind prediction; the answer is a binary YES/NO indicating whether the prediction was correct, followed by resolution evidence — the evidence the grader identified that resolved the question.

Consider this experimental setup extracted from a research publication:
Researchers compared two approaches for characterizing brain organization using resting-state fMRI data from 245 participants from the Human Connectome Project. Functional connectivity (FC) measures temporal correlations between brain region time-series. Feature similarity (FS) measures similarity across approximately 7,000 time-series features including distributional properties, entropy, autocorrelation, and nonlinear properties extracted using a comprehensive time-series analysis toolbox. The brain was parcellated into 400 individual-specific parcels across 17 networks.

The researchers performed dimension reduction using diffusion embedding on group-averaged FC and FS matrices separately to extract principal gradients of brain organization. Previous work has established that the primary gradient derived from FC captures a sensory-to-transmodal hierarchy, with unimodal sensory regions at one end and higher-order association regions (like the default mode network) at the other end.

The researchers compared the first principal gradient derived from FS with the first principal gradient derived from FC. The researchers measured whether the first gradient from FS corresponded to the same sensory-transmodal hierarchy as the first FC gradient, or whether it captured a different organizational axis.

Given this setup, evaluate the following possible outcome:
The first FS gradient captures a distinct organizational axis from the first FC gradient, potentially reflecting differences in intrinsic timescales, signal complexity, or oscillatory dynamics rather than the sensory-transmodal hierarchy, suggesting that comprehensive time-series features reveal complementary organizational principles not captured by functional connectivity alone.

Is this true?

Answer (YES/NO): YES